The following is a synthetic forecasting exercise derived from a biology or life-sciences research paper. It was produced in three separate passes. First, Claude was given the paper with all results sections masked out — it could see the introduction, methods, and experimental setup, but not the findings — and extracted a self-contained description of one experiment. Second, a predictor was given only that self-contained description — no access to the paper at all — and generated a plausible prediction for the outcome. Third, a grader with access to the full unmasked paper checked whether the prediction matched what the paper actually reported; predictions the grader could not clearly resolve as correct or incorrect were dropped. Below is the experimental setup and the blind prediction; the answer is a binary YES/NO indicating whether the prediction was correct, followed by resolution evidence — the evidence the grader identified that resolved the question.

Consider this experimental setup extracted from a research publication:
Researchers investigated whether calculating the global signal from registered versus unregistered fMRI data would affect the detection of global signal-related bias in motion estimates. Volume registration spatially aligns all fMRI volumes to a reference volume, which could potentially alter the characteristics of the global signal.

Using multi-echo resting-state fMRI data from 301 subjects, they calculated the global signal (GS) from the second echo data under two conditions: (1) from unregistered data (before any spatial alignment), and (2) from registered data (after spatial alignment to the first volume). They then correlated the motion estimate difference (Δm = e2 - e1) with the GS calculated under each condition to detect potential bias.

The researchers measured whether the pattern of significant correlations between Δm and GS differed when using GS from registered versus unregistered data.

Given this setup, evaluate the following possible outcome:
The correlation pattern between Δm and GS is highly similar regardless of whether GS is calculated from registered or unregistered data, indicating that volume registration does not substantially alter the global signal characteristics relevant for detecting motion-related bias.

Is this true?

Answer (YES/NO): YES